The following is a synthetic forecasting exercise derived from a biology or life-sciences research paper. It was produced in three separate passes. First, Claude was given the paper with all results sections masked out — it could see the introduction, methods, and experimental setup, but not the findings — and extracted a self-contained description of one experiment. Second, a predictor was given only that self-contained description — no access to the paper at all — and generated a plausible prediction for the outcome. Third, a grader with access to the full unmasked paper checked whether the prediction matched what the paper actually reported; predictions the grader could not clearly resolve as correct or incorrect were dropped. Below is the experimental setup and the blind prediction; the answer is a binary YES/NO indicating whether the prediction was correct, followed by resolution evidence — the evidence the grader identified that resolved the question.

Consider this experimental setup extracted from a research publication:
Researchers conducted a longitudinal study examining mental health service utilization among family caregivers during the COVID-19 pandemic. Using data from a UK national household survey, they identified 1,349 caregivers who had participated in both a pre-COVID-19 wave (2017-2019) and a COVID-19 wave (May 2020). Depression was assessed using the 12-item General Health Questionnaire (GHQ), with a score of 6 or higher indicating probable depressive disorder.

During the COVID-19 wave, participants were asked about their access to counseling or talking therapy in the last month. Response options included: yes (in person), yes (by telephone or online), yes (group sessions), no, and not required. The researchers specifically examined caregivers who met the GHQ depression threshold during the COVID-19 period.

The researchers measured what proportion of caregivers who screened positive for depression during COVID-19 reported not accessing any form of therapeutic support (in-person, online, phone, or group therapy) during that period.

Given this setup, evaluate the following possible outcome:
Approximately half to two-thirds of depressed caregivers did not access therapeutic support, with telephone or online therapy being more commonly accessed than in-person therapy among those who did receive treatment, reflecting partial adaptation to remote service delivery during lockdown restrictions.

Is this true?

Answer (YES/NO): YES